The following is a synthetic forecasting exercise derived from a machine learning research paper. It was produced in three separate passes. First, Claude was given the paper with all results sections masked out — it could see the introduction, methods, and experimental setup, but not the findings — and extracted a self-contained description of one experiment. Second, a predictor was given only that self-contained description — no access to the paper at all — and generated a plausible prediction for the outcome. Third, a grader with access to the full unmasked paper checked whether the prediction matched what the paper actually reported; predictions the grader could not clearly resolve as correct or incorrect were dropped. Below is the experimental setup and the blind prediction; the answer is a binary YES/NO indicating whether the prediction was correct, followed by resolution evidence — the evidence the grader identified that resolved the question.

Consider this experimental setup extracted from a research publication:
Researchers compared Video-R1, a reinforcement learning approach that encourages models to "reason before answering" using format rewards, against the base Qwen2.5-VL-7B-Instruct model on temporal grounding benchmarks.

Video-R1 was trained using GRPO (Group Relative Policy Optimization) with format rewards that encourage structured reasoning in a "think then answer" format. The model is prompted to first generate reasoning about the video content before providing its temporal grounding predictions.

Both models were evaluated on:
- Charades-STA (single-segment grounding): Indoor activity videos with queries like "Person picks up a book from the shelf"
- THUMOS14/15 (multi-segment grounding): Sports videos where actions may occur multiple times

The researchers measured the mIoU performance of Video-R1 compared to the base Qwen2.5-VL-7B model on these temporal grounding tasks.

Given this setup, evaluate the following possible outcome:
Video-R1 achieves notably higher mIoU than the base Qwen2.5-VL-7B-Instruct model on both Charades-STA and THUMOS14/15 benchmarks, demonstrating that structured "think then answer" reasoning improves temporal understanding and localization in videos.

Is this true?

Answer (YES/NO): NO